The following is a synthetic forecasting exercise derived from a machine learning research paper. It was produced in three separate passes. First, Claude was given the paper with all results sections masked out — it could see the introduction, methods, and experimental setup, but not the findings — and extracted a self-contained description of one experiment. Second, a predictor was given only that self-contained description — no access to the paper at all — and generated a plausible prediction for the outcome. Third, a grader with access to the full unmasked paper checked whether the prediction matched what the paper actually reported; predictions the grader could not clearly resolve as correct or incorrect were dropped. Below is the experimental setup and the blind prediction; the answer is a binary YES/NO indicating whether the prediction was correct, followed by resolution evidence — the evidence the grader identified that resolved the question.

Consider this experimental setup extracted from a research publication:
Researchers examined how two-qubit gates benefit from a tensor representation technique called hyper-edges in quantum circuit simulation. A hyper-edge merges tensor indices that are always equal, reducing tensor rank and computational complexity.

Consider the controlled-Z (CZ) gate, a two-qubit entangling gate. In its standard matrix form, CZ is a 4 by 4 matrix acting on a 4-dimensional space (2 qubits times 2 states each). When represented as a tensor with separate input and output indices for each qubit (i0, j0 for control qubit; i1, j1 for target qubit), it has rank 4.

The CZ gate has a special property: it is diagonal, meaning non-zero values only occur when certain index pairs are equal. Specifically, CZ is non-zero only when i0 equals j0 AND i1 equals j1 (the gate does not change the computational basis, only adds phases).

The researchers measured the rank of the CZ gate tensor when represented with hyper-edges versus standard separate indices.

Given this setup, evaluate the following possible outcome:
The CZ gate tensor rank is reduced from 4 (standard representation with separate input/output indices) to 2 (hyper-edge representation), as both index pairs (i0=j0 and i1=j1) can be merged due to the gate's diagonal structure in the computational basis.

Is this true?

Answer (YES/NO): YES